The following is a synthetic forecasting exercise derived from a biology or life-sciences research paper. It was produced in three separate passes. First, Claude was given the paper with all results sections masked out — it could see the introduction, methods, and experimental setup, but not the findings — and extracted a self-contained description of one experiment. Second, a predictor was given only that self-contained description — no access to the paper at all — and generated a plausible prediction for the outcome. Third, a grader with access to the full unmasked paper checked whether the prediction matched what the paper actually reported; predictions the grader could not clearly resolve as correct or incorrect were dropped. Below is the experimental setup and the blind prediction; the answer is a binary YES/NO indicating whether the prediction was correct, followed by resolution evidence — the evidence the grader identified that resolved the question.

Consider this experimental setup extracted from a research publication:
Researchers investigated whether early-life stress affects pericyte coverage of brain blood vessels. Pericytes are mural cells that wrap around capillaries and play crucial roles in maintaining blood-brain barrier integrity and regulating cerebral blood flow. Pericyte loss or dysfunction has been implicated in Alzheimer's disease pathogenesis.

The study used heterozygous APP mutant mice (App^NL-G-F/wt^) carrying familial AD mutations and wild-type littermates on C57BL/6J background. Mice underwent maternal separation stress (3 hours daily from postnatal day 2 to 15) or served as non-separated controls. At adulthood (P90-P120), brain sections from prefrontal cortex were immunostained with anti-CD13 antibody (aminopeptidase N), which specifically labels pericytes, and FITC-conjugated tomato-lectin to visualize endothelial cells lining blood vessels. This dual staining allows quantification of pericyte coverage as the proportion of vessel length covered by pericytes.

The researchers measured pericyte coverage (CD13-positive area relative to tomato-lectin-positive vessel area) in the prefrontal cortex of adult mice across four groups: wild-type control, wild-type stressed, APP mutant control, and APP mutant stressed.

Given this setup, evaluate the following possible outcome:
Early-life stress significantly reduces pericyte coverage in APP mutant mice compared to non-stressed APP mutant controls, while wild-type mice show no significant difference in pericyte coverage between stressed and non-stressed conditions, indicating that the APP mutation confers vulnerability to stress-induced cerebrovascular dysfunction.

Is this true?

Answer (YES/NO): NO